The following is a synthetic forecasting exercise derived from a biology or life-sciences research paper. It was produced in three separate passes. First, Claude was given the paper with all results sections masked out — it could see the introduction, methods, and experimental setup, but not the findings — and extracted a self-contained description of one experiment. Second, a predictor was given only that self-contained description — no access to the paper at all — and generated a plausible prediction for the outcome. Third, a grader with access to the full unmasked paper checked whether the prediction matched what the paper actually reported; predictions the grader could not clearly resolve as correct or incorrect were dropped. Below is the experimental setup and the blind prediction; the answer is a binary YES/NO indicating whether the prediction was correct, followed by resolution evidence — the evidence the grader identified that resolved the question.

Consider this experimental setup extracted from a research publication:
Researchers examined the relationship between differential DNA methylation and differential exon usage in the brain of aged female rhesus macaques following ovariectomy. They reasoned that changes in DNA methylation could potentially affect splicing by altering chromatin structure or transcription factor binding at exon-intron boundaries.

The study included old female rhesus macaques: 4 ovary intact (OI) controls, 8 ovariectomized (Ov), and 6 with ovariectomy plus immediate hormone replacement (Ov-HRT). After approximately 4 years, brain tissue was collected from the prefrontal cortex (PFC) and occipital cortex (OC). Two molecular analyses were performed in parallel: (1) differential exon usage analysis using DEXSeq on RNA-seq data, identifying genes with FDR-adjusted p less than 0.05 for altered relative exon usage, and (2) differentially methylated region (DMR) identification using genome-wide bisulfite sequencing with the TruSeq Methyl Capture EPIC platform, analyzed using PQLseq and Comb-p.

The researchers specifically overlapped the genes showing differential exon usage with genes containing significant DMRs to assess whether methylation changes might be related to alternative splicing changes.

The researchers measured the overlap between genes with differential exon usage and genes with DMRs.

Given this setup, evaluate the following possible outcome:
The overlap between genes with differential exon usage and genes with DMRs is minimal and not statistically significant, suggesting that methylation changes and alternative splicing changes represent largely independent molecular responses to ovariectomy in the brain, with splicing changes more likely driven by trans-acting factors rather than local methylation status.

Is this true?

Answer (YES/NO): YES